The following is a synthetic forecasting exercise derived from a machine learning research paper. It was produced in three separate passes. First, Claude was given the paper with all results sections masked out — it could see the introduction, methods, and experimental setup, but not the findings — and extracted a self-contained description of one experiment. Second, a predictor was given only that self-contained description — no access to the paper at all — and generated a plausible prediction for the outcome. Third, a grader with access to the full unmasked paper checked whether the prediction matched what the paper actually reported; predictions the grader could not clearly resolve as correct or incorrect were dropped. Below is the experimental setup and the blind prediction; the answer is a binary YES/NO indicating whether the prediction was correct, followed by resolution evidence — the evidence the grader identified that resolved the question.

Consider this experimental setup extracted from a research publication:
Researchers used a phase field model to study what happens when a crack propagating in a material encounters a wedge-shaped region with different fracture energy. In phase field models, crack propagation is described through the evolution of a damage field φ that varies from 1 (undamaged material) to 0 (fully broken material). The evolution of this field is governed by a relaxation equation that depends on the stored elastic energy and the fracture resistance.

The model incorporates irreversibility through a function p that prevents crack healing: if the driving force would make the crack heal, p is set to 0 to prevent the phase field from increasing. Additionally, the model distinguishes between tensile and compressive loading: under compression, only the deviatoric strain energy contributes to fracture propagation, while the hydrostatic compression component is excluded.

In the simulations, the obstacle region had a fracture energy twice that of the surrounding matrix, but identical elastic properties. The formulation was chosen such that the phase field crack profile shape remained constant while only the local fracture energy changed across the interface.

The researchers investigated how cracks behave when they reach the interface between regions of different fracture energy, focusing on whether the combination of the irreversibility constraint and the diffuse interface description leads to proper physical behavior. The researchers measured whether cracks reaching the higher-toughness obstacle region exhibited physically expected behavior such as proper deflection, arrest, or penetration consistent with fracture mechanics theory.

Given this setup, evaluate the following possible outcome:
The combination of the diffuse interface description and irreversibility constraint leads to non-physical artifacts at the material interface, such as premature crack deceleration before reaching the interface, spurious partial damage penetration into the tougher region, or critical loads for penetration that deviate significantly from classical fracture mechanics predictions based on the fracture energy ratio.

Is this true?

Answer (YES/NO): YES